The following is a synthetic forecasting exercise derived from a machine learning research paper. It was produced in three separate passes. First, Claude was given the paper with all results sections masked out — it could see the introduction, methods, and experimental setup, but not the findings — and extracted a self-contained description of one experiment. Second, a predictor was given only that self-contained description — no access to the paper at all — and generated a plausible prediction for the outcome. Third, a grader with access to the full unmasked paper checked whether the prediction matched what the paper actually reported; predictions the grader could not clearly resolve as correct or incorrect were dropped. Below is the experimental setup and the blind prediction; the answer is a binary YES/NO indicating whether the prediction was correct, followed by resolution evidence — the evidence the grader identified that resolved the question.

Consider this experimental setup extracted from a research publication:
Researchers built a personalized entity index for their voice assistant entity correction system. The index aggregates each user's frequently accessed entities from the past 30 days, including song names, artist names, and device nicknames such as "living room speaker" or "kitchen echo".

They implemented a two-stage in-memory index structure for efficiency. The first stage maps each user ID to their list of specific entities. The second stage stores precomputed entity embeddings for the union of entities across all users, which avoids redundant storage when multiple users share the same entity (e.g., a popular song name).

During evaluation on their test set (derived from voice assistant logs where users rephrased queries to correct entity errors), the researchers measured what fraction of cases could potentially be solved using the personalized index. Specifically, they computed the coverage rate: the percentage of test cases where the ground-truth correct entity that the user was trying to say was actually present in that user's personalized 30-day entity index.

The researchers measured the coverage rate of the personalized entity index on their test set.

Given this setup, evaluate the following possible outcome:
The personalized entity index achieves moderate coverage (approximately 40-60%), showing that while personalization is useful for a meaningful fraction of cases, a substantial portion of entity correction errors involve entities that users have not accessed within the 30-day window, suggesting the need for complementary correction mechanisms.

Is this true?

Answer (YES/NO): NO